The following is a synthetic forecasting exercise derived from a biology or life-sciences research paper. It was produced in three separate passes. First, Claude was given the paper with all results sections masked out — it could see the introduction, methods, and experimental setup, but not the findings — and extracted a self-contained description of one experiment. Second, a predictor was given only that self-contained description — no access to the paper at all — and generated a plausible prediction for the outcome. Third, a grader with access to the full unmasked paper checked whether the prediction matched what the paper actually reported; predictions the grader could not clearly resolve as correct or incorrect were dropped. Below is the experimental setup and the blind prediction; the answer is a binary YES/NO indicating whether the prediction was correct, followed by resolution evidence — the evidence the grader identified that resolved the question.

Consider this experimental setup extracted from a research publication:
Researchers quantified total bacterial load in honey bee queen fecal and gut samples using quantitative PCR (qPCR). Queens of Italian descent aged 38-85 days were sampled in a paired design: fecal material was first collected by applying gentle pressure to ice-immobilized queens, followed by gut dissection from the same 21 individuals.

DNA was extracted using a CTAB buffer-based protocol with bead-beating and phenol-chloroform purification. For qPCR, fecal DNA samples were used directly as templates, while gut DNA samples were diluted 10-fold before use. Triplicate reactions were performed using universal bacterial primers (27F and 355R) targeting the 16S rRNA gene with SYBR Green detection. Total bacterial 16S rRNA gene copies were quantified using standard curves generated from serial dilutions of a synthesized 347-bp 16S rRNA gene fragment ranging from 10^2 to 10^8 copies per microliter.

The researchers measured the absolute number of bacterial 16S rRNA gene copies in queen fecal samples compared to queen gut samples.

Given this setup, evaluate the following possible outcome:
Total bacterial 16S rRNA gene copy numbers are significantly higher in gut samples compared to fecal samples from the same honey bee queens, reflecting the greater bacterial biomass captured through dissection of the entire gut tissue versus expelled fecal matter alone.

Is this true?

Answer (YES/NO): YES